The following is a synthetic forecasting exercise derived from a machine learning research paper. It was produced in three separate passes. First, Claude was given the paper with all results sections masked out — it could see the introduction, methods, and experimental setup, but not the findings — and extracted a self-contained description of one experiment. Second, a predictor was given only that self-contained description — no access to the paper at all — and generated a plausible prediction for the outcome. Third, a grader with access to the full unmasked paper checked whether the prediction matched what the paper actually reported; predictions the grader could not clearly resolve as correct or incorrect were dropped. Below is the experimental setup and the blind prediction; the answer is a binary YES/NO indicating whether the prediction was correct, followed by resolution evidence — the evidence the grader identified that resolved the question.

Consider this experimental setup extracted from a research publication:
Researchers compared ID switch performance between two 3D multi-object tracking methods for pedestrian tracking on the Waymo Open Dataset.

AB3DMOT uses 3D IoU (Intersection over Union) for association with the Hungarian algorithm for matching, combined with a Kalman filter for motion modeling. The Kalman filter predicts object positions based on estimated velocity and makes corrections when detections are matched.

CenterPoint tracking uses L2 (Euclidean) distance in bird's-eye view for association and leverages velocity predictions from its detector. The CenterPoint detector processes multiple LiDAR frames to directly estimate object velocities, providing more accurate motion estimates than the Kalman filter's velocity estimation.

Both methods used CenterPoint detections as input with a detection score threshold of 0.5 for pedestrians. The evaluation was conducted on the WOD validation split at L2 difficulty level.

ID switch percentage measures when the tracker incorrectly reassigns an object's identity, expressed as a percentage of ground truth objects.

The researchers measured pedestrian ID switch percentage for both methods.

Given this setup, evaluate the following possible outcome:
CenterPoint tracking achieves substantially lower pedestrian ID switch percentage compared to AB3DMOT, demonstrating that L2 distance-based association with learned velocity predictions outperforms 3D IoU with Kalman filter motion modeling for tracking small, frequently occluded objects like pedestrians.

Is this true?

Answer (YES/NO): YES